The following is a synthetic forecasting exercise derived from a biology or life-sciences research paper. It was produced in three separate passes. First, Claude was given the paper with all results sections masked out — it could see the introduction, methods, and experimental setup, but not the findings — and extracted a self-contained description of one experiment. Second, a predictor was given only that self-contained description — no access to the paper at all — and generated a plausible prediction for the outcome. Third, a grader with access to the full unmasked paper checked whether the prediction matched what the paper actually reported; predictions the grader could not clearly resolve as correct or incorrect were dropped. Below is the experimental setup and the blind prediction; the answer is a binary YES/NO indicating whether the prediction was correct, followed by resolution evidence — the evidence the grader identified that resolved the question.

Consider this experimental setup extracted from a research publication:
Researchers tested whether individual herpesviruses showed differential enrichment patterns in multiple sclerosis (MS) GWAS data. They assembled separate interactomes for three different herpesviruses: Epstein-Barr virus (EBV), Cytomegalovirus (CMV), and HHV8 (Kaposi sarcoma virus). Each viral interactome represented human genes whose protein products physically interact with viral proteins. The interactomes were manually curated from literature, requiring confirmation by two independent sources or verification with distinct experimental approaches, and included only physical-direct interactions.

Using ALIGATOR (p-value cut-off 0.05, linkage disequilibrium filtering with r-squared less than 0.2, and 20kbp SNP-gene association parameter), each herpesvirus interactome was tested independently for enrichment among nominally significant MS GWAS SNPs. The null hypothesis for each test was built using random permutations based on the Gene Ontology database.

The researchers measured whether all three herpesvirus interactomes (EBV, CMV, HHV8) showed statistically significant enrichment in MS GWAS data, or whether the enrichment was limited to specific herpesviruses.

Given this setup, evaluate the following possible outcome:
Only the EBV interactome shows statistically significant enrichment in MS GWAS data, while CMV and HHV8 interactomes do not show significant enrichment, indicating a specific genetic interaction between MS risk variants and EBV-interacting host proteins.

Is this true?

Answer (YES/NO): NO